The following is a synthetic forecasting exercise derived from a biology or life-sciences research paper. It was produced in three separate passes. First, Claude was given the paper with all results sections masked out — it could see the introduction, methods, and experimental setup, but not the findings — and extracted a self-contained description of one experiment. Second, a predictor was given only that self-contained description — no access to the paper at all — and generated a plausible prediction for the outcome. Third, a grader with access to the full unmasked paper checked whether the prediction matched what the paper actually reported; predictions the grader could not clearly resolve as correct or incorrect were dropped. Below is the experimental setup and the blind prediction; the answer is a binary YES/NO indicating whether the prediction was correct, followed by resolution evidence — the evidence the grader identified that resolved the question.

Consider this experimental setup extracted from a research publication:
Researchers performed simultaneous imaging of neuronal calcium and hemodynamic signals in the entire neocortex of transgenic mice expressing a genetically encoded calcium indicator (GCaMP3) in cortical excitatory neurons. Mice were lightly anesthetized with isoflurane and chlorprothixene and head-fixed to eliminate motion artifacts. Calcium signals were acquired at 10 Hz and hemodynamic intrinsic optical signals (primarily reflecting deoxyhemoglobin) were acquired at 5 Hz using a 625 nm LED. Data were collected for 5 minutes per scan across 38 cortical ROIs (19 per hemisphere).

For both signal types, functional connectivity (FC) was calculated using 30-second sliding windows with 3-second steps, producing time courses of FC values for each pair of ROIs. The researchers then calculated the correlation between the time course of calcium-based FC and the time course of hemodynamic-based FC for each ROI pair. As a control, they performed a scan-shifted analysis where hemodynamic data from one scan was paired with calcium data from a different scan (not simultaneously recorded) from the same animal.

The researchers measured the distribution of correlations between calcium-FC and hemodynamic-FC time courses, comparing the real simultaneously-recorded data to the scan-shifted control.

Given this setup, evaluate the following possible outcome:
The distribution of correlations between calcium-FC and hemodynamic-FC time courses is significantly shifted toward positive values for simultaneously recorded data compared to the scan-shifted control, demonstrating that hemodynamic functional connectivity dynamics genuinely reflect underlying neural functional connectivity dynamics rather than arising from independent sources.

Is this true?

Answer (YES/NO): YES